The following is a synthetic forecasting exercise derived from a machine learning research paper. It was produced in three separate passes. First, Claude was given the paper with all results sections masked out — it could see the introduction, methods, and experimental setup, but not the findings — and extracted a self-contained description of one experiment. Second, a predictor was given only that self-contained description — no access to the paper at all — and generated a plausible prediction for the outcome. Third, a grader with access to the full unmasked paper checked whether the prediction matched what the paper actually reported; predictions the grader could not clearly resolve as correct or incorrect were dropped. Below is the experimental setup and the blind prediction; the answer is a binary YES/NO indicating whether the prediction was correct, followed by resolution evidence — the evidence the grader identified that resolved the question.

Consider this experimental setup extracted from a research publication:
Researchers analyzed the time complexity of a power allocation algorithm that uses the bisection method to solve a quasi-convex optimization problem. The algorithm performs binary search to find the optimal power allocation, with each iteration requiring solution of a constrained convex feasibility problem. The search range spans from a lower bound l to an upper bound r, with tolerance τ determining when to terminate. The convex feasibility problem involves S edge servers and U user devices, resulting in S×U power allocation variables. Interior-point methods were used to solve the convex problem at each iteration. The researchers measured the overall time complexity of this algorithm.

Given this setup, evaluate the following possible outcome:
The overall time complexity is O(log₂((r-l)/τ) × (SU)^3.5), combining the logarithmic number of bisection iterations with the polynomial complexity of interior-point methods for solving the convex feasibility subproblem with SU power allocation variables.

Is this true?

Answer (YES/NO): YES